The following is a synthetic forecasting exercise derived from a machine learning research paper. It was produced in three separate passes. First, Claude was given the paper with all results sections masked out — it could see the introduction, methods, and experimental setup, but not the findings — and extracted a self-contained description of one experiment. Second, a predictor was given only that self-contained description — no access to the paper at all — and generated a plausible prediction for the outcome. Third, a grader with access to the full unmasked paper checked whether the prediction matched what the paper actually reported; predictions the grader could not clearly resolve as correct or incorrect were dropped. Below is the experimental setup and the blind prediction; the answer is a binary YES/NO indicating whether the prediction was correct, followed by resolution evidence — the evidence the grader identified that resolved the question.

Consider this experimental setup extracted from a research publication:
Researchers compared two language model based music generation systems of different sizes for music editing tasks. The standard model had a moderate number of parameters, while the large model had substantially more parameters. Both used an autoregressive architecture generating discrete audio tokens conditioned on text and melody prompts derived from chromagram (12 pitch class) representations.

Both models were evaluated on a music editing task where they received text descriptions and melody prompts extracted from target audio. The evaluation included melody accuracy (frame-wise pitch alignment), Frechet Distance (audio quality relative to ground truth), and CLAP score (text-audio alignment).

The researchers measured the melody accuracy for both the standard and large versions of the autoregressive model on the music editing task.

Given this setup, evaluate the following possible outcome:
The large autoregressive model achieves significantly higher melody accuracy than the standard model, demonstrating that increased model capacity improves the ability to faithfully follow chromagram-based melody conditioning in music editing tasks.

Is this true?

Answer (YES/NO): NO